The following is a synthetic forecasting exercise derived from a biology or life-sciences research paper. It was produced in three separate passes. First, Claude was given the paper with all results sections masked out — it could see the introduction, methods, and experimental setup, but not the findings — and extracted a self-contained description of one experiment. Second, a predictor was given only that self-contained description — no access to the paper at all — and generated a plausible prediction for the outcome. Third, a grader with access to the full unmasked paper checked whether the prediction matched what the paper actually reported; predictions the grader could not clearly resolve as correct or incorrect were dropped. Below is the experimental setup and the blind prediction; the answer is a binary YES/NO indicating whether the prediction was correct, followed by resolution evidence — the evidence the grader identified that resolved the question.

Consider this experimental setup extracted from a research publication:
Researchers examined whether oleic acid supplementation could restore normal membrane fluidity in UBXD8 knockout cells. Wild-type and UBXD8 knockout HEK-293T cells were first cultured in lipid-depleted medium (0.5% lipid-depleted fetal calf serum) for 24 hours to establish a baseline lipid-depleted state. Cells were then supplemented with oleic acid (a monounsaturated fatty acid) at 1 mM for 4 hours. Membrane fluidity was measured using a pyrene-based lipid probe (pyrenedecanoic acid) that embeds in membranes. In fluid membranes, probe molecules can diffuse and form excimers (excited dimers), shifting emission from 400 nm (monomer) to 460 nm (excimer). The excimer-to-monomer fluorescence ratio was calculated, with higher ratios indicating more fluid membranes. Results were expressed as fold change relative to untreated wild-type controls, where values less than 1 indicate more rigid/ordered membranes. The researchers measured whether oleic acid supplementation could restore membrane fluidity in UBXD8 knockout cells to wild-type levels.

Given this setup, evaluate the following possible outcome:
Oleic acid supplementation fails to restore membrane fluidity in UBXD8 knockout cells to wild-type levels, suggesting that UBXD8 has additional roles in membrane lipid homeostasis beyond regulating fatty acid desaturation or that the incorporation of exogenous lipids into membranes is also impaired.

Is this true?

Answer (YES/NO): NO